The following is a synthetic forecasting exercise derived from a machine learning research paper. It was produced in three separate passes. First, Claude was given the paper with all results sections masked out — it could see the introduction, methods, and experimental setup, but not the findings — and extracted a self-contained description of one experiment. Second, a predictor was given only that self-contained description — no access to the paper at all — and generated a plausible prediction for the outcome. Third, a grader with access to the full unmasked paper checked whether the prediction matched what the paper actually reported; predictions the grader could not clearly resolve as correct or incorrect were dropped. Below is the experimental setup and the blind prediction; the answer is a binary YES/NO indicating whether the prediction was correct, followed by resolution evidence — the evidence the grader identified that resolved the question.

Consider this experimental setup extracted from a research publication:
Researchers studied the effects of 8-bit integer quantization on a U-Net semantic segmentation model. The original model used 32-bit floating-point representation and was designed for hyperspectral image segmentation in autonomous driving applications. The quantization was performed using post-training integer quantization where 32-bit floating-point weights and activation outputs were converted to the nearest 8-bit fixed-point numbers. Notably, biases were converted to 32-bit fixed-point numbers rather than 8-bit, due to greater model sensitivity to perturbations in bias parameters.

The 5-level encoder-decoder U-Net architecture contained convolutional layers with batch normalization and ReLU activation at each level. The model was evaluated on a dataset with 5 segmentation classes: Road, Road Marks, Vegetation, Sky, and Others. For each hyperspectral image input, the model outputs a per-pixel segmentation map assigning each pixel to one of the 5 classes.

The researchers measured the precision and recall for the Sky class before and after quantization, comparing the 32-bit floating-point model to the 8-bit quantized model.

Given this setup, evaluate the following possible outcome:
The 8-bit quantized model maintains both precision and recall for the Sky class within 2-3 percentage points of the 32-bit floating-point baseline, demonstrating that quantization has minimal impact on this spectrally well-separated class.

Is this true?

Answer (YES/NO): YES